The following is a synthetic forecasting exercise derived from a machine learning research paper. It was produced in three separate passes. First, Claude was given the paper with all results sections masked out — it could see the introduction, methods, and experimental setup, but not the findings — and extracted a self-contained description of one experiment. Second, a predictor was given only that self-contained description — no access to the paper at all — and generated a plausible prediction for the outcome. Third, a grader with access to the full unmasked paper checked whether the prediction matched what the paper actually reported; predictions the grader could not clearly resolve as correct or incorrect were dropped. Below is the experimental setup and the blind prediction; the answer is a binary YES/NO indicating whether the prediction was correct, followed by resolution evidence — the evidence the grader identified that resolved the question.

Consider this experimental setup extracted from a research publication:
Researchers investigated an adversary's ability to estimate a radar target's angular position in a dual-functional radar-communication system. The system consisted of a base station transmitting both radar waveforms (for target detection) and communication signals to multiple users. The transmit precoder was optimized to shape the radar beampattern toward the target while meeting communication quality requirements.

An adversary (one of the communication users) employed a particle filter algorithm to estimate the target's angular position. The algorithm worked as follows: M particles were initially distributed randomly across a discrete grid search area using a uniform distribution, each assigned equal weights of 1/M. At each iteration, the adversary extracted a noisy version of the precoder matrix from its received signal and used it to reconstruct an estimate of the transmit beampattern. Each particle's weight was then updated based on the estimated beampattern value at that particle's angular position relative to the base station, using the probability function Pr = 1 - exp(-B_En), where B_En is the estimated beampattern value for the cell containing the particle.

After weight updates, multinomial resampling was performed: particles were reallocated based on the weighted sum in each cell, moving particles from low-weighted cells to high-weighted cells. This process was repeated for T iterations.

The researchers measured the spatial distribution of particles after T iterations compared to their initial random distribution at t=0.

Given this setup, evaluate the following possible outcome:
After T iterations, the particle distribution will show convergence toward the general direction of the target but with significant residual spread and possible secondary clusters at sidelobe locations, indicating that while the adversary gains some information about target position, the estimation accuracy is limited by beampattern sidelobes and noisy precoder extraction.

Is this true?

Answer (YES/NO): NO